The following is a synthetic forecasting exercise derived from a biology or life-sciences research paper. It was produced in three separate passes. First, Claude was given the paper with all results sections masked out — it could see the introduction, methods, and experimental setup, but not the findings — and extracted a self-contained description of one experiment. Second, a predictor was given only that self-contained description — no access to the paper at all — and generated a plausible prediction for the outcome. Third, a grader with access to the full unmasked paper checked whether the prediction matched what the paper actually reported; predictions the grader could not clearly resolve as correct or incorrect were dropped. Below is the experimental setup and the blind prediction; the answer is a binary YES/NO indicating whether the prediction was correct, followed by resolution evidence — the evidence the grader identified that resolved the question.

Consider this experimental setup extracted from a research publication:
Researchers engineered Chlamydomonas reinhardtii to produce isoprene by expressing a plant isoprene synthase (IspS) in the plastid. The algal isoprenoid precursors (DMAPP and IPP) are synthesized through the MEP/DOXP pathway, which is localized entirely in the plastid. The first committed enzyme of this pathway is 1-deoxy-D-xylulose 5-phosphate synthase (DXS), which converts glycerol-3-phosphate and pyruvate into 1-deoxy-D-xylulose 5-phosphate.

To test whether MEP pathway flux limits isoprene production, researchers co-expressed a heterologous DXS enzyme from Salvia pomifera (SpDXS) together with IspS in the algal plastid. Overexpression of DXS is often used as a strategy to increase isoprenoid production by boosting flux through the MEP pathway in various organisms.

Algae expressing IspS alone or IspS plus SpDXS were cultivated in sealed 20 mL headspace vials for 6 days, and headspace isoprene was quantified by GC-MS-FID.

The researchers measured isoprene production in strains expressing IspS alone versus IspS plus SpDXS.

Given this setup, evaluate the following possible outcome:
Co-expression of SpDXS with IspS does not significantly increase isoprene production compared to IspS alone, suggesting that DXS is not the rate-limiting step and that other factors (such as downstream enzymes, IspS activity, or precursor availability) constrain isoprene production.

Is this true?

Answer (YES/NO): YES